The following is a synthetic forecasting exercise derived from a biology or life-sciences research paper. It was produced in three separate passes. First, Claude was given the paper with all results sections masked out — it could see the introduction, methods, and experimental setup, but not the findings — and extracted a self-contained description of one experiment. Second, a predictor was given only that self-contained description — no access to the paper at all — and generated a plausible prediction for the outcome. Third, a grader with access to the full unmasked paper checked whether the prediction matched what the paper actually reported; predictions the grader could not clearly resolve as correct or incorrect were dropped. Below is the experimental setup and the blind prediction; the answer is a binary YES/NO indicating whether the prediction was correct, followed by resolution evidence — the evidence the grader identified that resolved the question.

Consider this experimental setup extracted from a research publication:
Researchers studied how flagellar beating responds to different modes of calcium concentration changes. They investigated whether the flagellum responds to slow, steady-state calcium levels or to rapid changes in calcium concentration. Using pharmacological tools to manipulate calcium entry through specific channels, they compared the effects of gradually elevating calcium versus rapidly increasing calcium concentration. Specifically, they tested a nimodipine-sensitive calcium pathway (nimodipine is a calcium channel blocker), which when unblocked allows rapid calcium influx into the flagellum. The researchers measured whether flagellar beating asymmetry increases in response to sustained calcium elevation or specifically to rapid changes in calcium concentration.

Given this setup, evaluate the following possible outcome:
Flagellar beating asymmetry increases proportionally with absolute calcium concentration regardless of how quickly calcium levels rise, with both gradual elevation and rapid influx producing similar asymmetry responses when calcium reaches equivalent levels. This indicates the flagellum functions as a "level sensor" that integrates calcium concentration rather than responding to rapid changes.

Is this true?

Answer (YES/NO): NO